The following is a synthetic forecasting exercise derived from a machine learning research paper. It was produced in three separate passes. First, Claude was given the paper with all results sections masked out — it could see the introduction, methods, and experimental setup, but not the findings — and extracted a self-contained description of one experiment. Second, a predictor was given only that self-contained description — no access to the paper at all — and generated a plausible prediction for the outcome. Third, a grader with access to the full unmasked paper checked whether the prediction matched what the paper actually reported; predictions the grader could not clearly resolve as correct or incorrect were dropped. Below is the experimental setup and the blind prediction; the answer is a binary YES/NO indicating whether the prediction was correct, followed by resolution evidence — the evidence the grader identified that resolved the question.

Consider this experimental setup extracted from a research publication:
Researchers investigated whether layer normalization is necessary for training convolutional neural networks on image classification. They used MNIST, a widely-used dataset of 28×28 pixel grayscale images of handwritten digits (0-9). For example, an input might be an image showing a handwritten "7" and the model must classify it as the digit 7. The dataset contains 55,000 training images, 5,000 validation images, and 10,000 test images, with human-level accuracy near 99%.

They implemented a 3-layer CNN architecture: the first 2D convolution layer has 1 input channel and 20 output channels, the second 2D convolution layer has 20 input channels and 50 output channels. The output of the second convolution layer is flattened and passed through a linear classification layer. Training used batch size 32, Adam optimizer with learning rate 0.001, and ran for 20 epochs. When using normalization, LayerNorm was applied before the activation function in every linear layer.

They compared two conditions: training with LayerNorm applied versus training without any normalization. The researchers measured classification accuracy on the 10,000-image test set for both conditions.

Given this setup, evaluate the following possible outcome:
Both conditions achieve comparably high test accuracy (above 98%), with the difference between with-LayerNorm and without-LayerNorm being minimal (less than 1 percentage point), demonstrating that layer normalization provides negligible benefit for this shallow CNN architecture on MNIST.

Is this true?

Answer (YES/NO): YES